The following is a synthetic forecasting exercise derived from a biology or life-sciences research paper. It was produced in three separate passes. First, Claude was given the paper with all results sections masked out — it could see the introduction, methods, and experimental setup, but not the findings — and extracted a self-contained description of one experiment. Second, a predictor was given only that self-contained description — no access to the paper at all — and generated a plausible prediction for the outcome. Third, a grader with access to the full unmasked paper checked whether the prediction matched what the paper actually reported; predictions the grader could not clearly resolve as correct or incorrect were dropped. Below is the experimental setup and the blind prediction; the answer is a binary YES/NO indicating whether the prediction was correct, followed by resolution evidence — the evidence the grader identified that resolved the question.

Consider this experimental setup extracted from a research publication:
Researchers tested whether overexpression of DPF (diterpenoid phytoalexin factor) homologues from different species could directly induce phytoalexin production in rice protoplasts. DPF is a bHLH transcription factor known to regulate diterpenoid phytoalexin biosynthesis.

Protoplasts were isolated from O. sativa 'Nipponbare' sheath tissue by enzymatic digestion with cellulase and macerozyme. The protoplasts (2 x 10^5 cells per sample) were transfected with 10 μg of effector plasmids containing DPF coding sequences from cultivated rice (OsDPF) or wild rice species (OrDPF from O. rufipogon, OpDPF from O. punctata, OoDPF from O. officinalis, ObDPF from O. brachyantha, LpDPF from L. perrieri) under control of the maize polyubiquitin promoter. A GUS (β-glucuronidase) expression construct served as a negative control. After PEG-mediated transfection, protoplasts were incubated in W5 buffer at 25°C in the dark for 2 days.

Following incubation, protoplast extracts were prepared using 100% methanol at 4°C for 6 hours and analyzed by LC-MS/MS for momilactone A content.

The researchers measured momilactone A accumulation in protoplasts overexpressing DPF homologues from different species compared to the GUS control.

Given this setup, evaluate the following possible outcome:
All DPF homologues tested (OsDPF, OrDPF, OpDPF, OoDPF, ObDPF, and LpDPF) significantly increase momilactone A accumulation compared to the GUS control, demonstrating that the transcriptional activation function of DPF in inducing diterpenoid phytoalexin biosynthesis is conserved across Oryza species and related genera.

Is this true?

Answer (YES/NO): YES